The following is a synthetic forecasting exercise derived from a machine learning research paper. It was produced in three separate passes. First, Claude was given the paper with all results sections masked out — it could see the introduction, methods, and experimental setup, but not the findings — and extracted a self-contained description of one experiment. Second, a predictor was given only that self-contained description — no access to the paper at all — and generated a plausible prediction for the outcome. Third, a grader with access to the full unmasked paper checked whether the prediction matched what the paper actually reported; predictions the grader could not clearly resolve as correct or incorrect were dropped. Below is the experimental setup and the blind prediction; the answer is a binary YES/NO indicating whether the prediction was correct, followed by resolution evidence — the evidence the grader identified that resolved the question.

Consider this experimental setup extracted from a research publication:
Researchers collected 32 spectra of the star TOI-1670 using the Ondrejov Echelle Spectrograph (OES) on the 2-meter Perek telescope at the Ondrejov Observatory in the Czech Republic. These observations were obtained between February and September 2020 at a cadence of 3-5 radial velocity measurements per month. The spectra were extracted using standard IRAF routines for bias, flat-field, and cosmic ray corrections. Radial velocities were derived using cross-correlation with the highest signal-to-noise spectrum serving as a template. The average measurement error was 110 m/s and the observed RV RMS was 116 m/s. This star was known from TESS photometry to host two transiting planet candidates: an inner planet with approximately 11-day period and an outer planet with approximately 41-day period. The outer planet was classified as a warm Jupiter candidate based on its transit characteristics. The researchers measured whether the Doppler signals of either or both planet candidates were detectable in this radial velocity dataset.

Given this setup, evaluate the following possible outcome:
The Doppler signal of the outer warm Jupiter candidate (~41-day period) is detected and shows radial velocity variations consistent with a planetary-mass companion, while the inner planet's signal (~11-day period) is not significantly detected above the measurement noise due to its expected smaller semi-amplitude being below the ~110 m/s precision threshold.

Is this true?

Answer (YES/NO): NO